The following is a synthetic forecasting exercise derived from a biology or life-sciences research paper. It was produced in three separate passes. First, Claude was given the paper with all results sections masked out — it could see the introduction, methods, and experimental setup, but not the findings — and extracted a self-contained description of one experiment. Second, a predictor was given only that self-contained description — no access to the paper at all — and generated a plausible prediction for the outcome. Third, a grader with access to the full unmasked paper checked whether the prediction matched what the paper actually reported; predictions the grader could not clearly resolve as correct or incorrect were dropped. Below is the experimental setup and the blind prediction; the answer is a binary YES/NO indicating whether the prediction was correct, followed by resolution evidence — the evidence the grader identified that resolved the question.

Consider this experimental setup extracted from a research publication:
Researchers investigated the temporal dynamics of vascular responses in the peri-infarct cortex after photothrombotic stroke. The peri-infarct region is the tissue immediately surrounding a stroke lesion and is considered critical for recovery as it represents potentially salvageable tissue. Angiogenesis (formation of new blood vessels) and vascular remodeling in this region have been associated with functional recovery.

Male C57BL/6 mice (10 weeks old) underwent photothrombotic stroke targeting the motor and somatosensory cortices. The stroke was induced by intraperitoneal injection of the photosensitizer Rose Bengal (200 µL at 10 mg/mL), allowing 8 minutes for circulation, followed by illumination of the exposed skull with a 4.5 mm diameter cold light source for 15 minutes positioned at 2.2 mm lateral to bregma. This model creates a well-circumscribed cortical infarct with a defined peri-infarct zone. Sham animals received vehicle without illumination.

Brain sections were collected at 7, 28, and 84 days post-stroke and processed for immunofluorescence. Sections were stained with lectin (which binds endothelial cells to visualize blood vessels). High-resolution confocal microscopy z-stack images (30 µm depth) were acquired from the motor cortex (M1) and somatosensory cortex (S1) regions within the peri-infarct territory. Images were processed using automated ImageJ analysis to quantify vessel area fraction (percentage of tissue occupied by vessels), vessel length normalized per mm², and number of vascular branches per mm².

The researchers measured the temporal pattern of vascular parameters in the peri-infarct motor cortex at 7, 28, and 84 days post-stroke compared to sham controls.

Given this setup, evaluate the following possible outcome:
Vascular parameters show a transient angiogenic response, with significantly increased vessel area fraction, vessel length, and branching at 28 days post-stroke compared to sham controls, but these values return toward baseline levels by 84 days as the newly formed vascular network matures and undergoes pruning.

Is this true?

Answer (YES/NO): NO